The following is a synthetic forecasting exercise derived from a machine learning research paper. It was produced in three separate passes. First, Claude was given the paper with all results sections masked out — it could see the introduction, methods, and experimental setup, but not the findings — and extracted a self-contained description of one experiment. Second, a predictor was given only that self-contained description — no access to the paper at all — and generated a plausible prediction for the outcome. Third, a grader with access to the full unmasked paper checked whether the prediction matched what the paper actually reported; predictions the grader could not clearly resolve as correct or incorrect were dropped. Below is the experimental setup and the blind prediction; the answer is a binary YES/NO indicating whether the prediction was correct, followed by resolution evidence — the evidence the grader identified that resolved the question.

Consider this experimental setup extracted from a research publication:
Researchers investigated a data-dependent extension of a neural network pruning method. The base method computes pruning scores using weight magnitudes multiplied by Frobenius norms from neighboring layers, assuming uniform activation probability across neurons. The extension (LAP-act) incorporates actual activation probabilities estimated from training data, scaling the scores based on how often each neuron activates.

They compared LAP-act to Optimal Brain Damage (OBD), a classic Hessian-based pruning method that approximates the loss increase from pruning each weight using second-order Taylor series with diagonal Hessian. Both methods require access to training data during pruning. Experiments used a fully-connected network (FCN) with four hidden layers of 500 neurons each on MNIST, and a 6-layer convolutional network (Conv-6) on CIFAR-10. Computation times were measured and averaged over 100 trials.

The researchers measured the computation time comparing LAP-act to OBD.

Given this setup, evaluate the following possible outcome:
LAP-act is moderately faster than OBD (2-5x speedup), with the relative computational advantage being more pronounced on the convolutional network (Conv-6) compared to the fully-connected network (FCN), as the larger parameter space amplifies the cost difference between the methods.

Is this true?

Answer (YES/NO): NO